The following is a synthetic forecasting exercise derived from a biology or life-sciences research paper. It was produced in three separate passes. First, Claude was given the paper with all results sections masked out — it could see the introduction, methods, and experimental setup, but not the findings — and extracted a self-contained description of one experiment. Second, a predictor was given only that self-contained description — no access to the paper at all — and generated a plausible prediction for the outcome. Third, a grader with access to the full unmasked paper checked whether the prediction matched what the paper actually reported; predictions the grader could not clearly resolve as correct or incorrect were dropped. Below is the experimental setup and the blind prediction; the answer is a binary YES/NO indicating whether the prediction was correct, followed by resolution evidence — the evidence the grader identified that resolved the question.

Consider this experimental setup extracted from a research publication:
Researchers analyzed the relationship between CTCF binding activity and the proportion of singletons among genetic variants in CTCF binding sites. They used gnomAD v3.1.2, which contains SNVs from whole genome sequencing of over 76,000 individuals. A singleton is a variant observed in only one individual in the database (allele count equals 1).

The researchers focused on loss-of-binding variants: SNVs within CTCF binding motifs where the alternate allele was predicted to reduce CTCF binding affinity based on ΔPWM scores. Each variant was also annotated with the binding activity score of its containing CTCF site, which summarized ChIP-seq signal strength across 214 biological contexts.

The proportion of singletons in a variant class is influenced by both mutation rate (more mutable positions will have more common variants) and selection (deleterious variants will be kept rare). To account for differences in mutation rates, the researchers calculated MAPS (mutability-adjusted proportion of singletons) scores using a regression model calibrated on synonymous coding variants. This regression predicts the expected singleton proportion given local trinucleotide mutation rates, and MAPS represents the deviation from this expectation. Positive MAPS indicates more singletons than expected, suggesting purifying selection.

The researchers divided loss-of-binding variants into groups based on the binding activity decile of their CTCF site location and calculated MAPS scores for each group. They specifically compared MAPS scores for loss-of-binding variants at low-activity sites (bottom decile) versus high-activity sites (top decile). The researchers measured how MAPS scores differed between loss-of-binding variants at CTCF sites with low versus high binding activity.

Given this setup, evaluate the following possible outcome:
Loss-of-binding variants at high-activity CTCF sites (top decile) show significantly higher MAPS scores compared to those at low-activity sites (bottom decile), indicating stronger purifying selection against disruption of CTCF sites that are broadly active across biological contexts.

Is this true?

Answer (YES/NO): YES